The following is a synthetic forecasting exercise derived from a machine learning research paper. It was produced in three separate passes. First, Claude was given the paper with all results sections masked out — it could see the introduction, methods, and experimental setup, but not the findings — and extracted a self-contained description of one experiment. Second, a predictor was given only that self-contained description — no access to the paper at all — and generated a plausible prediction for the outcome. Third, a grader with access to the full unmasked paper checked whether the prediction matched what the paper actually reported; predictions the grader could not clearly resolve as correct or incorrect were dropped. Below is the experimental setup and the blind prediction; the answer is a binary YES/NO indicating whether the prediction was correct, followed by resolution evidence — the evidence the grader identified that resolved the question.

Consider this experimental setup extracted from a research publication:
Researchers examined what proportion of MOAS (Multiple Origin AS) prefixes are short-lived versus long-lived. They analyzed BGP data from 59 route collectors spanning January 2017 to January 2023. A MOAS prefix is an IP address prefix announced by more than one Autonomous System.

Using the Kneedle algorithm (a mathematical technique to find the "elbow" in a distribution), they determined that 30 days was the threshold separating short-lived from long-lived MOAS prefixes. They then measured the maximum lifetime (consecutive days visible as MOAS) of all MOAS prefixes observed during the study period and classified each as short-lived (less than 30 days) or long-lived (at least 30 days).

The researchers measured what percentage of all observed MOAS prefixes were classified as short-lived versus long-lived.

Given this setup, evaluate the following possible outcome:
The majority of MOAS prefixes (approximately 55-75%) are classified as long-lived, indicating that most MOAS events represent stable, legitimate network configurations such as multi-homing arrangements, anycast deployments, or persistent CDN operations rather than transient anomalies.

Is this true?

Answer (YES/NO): NO